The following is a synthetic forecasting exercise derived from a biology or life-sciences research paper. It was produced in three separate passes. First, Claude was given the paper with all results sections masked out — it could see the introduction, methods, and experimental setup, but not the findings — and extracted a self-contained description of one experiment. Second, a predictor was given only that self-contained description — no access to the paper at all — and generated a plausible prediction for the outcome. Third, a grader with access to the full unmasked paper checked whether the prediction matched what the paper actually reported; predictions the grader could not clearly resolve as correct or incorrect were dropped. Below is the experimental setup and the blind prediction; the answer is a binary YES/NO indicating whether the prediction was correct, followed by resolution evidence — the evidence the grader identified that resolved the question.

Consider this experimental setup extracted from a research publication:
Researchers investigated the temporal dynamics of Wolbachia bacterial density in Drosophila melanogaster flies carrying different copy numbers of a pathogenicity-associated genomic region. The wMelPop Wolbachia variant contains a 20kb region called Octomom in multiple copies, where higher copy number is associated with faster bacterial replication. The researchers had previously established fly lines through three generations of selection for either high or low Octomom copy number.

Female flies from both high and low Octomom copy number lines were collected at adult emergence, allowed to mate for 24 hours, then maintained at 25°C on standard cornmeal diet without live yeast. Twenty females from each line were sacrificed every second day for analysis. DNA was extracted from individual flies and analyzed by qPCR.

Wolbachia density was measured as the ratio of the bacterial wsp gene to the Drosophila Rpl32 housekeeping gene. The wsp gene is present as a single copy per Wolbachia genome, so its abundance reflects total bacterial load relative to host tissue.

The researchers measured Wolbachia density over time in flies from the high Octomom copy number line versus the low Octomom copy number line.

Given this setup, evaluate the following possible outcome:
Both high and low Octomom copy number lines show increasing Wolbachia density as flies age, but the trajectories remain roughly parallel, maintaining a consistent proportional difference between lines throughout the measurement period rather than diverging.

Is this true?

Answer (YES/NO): YES